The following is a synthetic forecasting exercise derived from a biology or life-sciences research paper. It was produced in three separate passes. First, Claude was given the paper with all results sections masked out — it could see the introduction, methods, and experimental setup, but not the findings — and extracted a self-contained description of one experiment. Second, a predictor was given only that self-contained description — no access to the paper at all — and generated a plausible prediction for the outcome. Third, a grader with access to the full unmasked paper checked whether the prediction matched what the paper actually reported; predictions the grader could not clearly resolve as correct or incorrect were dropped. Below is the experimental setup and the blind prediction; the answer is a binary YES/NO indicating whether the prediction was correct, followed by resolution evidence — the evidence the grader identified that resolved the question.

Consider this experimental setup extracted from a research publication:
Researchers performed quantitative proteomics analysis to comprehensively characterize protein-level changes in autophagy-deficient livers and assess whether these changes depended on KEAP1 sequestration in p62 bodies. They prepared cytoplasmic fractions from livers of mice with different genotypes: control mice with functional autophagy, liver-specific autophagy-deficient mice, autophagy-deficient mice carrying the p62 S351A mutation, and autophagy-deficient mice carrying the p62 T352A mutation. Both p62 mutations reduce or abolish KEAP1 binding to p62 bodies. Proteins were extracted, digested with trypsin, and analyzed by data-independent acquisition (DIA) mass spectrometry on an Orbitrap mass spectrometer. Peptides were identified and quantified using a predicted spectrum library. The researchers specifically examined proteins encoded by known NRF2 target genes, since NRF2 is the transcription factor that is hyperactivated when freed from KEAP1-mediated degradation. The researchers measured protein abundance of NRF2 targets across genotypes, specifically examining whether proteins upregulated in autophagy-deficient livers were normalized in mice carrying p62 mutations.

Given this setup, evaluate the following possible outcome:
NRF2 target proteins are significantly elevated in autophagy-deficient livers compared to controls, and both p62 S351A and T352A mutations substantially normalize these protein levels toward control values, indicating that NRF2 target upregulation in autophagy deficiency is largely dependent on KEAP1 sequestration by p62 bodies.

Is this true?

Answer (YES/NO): NO